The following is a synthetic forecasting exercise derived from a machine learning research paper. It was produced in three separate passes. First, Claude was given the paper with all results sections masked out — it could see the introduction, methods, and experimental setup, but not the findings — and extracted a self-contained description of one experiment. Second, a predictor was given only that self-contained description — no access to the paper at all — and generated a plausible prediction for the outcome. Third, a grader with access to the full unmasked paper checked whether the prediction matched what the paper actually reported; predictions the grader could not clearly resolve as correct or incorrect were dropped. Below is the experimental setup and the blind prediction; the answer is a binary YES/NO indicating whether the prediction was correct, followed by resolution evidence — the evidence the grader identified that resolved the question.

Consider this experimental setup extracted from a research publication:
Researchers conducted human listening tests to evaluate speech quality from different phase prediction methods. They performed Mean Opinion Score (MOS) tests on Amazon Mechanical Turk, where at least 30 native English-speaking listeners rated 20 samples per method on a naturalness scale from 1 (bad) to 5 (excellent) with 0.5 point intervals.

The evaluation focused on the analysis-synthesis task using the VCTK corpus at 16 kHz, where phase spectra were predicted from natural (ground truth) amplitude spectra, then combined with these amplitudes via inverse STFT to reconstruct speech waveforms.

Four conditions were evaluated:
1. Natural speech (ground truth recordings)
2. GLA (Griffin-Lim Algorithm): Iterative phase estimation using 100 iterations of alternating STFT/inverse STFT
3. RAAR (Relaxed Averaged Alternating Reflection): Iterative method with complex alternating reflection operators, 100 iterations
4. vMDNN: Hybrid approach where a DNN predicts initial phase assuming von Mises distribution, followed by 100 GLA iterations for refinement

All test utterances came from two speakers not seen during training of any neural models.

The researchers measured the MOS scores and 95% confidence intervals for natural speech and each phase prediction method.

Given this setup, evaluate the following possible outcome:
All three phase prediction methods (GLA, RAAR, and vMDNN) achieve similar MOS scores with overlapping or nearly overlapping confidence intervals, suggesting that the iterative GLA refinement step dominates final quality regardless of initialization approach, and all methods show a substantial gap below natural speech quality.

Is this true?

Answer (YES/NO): NO